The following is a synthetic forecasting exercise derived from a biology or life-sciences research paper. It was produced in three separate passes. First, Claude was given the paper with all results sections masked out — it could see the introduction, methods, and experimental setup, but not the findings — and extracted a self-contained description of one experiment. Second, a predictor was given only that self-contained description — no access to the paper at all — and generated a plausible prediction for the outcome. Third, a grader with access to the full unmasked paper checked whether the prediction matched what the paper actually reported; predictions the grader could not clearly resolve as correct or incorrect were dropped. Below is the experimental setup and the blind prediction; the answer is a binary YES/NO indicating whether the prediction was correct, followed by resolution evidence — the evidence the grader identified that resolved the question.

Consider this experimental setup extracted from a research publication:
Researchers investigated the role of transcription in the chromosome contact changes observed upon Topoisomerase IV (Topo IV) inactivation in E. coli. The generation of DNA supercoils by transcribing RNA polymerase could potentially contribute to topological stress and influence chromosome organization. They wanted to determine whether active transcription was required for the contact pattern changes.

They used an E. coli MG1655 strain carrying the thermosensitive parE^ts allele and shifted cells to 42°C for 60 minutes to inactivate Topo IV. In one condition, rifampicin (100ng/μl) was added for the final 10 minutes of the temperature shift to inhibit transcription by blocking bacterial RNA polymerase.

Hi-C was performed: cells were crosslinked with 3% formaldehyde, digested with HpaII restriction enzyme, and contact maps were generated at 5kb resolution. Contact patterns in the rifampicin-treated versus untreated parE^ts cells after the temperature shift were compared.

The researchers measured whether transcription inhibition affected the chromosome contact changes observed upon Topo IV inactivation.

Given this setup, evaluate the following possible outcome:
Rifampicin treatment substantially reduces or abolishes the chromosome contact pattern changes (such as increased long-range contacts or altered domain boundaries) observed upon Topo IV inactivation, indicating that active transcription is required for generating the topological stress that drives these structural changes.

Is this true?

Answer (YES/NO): NO